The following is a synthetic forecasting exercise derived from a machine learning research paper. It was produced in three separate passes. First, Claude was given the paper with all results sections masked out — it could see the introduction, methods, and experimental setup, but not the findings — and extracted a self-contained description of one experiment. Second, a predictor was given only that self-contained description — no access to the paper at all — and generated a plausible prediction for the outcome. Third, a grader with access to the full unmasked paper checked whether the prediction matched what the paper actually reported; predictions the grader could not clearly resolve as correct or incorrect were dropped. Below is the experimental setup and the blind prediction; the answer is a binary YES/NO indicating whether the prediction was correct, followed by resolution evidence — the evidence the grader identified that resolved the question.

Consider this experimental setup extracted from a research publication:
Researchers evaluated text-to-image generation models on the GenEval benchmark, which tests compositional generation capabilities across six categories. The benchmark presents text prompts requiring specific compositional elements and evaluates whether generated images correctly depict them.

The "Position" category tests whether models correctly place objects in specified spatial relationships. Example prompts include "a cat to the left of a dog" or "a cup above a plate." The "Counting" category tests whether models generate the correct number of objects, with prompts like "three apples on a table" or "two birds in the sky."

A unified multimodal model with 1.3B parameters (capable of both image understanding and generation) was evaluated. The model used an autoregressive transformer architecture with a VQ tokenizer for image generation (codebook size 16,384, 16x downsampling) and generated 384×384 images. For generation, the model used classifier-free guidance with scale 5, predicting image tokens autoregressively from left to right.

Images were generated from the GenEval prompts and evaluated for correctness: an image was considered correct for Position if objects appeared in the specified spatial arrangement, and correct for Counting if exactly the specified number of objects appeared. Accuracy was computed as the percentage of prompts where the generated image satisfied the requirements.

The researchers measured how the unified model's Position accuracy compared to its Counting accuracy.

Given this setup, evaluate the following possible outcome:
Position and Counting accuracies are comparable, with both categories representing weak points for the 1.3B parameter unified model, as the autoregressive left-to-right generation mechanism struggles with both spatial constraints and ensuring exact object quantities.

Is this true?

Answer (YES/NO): NO